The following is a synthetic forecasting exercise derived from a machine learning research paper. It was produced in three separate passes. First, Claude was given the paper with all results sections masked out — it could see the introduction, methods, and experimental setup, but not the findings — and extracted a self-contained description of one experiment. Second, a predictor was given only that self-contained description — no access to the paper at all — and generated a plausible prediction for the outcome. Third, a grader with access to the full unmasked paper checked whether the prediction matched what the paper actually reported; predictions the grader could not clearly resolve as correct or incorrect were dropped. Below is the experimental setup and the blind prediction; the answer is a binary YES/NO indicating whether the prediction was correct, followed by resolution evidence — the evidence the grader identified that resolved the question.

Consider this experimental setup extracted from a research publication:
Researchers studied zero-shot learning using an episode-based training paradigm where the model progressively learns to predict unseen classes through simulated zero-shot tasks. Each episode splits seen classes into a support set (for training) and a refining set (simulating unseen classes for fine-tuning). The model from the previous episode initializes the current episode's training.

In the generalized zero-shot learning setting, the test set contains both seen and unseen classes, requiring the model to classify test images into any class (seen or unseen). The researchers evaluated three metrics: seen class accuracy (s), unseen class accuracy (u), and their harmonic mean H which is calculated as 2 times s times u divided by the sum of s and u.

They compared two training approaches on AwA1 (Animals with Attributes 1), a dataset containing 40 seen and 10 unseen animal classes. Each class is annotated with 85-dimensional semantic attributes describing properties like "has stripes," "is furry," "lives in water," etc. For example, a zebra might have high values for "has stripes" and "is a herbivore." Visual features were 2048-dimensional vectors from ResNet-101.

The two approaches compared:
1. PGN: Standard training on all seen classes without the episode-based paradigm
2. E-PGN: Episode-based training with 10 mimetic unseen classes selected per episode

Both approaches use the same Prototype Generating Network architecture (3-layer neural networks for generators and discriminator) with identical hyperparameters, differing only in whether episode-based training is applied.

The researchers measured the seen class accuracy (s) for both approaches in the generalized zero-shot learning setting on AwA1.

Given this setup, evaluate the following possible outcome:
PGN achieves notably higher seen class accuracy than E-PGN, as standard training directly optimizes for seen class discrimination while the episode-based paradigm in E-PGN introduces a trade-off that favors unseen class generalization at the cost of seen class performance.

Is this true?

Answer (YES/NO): YES